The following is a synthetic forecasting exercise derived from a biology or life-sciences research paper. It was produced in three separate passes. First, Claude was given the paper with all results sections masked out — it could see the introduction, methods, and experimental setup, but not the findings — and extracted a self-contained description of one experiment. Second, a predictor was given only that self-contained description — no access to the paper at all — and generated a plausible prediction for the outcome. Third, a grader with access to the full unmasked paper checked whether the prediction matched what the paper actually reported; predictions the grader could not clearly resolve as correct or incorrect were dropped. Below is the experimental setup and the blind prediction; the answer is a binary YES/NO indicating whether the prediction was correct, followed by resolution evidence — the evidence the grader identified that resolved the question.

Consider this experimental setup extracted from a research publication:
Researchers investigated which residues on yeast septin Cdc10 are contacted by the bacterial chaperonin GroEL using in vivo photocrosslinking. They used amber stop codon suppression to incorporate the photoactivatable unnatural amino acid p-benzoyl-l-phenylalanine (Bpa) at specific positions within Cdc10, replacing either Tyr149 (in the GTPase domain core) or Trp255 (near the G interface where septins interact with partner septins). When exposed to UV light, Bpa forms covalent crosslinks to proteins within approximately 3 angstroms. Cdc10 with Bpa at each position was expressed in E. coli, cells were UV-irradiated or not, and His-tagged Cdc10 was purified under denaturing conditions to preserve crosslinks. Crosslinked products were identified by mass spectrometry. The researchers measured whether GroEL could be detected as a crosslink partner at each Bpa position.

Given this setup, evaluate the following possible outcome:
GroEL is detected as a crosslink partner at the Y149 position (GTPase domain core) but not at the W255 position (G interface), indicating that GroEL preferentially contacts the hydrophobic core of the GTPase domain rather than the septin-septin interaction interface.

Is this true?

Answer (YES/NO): NO